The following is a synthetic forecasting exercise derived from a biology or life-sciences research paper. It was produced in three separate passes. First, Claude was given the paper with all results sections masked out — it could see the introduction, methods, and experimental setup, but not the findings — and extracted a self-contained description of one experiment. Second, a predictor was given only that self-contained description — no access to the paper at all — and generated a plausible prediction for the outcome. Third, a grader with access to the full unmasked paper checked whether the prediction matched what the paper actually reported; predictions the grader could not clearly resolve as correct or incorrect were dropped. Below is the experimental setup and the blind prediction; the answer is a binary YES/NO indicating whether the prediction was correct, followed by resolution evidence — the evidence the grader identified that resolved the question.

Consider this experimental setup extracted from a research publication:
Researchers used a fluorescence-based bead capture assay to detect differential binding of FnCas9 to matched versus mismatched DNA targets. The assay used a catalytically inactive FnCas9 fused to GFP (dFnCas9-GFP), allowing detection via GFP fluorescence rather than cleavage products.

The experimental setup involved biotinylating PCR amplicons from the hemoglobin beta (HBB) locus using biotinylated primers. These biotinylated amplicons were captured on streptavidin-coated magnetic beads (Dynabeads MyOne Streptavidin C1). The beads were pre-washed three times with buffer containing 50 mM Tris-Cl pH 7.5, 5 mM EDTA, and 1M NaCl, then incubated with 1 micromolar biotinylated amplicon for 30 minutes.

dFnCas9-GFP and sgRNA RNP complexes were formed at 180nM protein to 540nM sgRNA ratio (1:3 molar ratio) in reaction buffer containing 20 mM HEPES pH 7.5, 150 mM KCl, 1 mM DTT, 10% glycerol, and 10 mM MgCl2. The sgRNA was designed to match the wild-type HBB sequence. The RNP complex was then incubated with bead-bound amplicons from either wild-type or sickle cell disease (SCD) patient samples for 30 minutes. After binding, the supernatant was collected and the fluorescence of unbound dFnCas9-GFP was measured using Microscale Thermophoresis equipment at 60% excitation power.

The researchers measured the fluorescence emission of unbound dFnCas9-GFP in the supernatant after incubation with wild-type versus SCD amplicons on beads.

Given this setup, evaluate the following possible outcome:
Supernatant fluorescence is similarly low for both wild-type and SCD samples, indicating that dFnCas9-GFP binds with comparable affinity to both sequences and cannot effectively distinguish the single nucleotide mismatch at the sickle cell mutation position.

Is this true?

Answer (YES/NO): NO